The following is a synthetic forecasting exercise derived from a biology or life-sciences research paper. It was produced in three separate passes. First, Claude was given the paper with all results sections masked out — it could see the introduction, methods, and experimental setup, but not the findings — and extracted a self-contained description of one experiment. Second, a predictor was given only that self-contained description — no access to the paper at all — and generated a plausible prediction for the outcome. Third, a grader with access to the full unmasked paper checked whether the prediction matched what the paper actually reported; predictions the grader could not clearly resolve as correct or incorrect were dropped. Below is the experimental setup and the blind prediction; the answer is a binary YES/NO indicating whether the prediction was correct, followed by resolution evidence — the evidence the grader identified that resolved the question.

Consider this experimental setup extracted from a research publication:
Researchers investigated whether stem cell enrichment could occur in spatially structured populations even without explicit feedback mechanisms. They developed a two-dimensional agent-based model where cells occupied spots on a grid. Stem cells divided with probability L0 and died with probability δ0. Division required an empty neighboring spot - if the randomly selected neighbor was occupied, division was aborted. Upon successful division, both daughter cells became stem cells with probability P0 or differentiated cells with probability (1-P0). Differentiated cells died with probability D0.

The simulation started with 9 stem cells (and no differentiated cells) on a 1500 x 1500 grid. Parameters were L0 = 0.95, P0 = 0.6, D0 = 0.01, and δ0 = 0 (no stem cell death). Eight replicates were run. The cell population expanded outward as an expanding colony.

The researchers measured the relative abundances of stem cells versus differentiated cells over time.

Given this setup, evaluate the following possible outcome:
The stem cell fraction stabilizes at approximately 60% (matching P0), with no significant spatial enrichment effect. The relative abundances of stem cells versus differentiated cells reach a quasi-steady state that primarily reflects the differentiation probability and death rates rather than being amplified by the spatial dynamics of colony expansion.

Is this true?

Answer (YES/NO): NO